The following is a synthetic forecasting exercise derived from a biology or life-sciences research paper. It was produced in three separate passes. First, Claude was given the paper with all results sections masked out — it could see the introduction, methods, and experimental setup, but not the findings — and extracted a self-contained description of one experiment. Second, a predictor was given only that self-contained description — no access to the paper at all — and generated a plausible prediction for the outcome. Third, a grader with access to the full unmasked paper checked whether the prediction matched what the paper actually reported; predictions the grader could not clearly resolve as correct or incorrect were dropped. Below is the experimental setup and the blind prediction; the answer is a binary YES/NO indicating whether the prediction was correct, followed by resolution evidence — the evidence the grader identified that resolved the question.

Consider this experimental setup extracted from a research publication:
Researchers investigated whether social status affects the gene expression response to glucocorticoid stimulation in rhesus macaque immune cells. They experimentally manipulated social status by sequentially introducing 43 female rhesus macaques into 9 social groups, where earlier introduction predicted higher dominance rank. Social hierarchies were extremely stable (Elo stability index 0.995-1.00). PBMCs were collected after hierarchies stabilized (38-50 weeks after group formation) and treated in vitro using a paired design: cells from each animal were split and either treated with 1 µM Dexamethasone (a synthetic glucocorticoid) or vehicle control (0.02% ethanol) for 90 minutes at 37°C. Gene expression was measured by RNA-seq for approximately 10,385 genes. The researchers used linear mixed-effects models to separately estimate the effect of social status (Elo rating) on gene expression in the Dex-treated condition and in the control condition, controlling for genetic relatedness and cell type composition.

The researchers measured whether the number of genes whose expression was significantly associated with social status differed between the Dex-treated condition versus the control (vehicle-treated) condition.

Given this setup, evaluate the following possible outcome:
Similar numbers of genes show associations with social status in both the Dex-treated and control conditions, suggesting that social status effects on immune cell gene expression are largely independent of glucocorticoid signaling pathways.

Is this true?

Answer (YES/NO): NO